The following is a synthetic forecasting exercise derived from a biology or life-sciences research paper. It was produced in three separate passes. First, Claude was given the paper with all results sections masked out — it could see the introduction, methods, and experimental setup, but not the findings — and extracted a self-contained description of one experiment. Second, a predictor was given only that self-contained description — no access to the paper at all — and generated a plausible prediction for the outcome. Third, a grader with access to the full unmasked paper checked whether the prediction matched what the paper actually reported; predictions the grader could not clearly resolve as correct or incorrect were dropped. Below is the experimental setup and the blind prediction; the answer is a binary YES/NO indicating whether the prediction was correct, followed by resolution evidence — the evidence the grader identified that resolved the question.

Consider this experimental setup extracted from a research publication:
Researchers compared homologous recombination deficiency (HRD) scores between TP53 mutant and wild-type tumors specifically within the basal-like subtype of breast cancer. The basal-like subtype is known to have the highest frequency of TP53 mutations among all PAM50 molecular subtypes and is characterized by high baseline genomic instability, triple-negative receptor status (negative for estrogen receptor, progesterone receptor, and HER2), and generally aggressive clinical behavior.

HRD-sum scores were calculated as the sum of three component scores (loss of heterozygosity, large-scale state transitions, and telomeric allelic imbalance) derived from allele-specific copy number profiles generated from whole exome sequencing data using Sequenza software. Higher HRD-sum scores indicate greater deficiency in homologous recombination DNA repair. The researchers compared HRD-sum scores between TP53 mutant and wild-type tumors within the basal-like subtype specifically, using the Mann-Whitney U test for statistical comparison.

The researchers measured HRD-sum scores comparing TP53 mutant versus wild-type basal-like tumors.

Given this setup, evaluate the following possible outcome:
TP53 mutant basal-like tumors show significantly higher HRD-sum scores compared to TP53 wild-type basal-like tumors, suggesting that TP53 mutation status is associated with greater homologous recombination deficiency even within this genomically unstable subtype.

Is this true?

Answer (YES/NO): NO